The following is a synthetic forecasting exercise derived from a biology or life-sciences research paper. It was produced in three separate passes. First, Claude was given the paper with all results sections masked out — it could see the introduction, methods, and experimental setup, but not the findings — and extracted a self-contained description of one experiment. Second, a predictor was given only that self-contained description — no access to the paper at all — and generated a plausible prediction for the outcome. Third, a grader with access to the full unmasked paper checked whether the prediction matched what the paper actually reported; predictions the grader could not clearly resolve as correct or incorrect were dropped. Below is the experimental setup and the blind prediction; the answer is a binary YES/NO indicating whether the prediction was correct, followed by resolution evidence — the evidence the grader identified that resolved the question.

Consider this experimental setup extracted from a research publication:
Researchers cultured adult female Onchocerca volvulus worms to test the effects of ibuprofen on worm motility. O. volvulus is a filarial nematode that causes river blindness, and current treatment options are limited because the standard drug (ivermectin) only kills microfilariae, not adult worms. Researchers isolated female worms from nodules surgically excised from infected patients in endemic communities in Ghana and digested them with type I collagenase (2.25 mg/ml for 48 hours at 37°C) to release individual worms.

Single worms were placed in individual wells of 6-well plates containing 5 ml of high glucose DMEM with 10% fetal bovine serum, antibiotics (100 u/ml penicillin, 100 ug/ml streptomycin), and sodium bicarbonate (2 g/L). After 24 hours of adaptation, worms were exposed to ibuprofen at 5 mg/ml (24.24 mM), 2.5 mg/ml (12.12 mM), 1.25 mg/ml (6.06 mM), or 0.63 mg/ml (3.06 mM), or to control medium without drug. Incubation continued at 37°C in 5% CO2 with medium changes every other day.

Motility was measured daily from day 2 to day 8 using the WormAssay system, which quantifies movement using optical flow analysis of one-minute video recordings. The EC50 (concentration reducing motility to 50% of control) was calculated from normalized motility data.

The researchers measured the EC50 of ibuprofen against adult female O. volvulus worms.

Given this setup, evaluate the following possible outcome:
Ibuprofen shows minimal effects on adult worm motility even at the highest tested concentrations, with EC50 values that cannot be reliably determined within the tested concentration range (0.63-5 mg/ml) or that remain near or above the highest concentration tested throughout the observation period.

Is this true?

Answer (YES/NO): NO